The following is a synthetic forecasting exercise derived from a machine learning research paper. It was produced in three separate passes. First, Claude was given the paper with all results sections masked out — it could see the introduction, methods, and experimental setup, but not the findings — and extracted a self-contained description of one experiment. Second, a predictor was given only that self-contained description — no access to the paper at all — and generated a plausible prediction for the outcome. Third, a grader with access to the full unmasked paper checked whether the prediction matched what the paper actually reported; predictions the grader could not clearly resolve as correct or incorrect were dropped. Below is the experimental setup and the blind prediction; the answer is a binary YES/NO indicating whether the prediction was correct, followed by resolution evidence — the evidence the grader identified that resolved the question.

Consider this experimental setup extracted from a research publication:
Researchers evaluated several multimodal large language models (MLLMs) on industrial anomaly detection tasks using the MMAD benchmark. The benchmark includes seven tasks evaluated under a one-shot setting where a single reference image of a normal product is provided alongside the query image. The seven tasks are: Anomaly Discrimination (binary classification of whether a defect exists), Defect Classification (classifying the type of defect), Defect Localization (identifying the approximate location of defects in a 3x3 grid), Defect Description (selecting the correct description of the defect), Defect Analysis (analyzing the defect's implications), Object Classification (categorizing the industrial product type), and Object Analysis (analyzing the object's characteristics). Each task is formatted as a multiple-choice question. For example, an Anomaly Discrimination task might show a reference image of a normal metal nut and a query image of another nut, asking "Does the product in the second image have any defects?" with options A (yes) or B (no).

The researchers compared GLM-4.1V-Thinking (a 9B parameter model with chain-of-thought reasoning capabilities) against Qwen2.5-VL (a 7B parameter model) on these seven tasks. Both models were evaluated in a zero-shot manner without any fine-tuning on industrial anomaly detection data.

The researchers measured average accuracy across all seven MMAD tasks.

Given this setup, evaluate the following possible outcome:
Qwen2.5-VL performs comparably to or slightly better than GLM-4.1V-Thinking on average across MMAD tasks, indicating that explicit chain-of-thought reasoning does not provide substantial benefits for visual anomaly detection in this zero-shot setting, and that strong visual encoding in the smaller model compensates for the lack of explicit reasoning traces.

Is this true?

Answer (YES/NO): NO